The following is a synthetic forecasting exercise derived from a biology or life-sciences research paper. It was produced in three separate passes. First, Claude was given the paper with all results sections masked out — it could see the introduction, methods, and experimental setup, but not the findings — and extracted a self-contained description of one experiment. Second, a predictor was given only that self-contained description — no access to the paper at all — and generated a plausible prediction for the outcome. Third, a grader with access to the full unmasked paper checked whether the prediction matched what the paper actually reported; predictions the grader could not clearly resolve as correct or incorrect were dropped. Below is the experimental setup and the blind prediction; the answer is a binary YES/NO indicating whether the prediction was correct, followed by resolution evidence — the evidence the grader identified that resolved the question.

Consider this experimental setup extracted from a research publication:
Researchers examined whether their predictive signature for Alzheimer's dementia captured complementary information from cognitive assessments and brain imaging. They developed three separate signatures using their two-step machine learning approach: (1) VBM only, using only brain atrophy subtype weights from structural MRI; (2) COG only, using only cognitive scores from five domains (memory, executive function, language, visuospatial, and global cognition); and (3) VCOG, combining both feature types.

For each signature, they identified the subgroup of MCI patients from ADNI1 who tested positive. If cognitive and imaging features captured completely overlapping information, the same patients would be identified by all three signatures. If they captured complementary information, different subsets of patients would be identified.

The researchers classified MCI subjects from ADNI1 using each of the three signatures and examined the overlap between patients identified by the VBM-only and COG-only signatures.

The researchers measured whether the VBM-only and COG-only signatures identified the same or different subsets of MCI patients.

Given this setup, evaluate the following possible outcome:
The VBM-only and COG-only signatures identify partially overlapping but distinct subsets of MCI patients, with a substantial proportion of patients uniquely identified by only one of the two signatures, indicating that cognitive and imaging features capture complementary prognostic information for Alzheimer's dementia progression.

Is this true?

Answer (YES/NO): NO